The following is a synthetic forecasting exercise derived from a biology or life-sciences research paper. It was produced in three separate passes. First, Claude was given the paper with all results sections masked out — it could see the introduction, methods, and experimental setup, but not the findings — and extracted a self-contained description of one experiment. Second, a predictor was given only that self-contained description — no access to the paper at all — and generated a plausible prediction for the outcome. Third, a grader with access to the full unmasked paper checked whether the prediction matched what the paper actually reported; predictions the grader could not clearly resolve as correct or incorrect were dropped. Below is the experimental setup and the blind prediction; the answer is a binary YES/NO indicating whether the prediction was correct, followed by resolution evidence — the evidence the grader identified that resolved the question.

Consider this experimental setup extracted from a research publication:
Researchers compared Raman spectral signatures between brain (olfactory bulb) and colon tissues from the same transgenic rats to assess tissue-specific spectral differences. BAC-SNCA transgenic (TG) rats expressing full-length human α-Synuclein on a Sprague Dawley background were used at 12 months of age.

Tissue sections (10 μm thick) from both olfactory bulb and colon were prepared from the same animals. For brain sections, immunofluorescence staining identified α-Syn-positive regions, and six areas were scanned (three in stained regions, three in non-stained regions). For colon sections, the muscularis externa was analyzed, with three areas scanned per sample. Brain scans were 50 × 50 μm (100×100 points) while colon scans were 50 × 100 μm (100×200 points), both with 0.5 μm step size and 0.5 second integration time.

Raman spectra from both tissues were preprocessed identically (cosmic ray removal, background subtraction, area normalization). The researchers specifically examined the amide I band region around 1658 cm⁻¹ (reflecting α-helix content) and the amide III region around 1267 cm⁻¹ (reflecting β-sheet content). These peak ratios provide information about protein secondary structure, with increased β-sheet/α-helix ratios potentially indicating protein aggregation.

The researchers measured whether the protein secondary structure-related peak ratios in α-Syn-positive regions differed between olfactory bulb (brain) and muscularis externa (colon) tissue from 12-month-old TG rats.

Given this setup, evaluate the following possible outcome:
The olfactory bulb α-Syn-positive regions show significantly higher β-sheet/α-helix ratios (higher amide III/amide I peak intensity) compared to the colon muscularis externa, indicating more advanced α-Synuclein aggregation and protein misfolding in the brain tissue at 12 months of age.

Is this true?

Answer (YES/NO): NO